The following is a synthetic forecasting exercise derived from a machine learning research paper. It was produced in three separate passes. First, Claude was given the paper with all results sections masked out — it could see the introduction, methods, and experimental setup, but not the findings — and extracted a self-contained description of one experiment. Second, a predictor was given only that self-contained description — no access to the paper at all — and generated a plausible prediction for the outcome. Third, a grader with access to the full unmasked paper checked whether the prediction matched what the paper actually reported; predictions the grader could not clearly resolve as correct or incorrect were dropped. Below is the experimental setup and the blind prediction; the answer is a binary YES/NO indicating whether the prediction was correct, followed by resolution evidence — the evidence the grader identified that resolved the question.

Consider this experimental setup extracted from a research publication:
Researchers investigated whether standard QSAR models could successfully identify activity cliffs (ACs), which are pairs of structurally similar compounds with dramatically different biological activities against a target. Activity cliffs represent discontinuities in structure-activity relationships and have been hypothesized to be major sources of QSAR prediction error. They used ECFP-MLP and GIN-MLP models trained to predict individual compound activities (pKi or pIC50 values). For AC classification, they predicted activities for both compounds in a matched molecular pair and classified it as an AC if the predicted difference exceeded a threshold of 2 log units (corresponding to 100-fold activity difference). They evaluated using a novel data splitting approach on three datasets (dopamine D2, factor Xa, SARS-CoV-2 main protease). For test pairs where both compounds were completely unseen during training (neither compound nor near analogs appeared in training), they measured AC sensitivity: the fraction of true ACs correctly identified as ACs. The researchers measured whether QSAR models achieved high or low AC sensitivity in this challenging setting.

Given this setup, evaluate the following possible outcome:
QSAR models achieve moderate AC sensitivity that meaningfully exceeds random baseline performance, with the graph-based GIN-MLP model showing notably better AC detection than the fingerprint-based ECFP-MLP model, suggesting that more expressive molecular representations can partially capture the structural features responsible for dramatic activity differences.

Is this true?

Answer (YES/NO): NO